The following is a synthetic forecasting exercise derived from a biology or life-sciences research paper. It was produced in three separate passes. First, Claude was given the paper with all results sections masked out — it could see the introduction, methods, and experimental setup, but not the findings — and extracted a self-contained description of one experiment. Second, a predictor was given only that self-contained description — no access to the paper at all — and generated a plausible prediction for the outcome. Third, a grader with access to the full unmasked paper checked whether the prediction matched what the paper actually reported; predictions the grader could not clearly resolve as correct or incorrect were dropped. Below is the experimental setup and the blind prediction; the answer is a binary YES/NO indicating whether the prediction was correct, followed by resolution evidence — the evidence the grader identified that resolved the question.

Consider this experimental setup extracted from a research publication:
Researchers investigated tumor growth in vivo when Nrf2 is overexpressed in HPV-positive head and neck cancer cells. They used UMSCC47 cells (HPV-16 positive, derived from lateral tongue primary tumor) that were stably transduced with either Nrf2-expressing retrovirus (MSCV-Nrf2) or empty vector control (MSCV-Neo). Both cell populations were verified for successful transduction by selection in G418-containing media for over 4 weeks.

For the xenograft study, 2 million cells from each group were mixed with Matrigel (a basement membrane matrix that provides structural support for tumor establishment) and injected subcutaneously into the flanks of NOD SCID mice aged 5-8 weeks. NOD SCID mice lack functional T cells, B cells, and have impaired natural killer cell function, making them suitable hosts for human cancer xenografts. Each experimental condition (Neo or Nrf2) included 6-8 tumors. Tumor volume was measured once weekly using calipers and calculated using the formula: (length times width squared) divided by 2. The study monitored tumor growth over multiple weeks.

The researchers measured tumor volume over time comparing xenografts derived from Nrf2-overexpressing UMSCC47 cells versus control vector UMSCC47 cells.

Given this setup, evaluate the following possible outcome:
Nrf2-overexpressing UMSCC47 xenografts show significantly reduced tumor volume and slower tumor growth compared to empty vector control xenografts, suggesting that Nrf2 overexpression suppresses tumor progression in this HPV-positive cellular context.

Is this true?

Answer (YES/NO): NO